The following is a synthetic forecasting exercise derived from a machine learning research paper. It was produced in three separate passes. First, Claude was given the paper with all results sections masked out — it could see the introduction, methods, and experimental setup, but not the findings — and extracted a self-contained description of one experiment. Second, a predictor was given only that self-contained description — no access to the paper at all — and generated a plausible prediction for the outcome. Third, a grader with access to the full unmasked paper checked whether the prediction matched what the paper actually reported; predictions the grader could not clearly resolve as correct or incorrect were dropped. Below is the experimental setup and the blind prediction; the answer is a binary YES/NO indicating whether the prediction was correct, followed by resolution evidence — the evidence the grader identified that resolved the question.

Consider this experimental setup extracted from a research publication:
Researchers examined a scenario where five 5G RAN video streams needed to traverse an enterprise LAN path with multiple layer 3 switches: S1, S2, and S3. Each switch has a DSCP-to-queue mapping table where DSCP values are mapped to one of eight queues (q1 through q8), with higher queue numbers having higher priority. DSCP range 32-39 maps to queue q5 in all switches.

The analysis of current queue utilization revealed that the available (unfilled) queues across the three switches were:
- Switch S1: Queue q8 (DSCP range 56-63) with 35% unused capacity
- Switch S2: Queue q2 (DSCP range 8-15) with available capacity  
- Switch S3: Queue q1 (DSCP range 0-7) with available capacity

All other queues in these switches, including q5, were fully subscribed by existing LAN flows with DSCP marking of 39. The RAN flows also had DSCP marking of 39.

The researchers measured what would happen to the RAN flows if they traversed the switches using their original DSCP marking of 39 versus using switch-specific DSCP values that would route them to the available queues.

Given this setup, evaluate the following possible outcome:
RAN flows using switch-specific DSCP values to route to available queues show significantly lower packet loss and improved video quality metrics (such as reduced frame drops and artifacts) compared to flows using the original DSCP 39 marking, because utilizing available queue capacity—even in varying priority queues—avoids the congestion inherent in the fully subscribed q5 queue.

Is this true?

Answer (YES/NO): YES